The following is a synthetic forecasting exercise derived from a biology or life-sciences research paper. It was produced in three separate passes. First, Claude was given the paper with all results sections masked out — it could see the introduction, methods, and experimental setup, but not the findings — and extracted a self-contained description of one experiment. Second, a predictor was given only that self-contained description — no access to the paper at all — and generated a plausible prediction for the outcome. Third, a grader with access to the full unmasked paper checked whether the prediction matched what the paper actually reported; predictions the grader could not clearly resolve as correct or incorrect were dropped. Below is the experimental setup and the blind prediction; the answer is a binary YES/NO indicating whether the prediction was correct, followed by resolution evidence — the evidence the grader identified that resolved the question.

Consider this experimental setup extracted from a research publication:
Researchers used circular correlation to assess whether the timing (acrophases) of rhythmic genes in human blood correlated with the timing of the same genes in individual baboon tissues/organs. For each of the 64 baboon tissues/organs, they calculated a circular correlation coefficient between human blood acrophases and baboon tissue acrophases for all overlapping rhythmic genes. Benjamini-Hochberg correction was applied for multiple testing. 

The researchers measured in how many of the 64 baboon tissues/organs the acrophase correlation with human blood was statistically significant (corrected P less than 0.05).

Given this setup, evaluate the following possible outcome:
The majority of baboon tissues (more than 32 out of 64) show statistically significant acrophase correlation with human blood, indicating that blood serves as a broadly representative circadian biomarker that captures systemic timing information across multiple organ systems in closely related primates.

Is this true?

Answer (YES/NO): NO